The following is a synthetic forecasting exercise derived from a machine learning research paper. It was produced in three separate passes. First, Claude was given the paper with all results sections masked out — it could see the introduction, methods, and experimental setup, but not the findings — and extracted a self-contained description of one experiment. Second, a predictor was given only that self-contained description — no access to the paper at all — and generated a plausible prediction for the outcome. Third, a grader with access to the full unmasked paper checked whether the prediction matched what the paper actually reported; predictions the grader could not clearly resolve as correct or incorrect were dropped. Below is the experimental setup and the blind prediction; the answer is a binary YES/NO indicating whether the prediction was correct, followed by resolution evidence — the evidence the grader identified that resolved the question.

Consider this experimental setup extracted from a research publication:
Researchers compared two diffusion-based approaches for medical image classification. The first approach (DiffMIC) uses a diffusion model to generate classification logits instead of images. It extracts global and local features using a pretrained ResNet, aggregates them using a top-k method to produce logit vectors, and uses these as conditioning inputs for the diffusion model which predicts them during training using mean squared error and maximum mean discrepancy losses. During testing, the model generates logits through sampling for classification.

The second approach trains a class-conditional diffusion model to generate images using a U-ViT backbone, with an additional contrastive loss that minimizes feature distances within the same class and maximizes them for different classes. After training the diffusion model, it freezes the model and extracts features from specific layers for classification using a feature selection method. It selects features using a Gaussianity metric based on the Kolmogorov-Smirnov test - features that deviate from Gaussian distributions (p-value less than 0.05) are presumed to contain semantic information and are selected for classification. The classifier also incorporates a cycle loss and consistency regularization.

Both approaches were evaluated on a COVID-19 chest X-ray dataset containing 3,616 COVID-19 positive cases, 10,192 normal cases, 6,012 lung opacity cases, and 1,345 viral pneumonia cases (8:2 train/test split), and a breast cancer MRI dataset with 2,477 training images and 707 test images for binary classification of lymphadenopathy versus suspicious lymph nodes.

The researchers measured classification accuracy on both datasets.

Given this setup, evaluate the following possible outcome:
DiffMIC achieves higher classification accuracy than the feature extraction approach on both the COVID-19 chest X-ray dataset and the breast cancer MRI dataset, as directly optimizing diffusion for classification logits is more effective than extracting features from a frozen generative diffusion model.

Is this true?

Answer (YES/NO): NO